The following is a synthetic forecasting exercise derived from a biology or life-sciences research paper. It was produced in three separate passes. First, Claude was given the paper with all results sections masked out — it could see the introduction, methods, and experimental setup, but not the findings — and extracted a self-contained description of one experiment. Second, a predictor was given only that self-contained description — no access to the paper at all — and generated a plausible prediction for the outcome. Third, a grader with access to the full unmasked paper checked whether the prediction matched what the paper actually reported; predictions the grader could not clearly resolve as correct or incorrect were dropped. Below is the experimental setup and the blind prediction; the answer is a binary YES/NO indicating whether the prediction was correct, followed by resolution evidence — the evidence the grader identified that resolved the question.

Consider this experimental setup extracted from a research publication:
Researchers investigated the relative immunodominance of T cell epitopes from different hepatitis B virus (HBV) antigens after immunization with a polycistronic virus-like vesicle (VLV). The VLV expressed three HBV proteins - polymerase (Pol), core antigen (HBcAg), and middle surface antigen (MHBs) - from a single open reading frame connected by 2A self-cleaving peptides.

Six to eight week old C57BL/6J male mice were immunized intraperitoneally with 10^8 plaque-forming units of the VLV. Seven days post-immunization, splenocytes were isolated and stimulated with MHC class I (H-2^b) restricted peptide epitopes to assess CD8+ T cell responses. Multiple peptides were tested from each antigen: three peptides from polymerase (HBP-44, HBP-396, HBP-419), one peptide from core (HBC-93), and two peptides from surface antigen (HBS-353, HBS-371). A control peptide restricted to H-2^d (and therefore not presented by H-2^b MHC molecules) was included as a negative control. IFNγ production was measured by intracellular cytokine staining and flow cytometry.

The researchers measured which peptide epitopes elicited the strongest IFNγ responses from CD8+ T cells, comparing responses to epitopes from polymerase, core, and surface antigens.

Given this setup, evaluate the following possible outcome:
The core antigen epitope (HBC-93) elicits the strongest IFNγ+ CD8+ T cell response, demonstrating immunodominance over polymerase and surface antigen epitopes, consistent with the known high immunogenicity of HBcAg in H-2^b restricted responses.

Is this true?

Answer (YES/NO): NO